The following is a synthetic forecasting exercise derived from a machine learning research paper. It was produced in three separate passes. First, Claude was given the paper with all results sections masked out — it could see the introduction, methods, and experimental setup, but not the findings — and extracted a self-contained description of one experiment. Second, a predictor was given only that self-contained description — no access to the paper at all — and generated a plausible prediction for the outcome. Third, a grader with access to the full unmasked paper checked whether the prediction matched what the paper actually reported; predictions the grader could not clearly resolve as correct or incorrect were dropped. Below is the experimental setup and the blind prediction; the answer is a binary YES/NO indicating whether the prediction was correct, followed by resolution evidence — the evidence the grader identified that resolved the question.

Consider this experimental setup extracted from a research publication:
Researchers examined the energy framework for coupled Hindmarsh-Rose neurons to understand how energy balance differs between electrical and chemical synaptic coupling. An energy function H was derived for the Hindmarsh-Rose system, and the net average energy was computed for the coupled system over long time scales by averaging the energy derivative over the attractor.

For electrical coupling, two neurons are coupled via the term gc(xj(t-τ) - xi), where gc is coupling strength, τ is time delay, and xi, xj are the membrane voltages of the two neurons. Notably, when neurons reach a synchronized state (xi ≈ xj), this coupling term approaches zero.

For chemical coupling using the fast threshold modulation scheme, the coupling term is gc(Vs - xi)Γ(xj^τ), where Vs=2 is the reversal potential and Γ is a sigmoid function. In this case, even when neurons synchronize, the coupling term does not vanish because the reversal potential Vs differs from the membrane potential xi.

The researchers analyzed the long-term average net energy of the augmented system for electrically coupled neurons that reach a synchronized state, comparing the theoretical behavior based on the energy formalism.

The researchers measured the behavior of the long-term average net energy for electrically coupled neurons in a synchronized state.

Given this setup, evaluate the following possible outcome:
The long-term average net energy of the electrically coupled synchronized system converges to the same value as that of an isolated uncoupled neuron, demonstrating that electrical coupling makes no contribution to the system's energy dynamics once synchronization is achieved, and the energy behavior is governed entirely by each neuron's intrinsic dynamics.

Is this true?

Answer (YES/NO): YES